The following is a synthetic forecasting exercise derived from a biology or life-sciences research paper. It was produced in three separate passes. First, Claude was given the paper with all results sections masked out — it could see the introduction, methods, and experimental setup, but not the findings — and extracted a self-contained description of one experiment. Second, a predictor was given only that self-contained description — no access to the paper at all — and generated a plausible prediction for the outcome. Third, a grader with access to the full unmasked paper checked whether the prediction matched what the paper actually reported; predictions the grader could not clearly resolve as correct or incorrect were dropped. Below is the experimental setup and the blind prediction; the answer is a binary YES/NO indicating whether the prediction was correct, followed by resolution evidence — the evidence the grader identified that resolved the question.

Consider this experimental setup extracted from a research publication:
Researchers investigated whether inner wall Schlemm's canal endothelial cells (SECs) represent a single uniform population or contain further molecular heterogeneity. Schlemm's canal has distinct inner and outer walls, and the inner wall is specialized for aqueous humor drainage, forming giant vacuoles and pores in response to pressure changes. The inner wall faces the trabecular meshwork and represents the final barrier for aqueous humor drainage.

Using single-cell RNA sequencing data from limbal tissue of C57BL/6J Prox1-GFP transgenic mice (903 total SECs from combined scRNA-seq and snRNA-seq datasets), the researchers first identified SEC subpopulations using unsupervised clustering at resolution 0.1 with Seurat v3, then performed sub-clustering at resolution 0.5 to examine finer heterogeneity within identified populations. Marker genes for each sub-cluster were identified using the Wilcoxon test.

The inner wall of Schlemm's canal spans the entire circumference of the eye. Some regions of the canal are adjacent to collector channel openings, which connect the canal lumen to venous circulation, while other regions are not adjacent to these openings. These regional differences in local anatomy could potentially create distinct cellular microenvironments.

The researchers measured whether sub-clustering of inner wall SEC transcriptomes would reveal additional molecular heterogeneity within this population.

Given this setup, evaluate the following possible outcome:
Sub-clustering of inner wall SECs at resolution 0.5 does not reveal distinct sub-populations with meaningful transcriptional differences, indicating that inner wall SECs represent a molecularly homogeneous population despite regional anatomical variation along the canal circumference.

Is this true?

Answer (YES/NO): NO